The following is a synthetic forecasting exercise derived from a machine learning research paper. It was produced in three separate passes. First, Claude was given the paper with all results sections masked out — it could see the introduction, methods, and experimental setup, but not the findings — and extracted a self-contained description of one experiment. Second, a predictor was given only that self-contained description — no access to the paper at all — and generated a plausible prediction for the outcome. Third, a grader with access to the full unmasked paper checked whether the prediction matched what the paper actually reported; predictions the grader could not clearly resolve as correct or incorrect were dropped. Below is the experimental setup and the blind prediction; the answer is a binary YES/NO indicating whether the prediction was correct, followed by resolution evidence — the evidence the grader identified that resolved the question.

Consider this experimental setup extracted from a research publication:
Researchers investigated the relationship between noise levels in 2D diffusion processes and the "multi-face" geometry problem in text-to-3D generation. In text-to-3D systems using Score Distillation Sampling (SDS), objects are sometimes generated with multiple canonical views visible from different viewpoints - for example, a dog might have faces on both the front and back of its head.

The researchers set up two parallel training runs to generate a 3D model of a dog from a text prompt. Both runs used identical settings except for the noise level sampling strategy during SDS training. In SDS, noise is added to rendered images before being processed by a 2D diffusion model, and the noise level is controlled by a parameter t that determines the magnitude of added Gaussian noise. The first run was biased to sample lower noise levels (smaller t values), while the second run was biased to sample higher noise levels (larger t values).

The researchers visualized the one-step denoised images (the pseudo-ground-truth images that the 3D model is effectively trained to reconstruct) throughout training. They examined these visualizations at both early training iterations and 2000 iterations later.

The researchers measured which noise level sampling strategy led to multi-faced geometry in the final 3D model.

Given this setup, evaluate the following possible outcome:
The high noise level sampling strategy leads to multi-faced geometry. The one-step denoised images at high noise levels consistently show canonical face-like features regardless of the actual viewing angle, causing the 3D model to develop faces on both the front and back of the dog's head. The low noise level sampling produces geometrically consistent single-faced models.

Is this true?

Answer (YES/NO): YES